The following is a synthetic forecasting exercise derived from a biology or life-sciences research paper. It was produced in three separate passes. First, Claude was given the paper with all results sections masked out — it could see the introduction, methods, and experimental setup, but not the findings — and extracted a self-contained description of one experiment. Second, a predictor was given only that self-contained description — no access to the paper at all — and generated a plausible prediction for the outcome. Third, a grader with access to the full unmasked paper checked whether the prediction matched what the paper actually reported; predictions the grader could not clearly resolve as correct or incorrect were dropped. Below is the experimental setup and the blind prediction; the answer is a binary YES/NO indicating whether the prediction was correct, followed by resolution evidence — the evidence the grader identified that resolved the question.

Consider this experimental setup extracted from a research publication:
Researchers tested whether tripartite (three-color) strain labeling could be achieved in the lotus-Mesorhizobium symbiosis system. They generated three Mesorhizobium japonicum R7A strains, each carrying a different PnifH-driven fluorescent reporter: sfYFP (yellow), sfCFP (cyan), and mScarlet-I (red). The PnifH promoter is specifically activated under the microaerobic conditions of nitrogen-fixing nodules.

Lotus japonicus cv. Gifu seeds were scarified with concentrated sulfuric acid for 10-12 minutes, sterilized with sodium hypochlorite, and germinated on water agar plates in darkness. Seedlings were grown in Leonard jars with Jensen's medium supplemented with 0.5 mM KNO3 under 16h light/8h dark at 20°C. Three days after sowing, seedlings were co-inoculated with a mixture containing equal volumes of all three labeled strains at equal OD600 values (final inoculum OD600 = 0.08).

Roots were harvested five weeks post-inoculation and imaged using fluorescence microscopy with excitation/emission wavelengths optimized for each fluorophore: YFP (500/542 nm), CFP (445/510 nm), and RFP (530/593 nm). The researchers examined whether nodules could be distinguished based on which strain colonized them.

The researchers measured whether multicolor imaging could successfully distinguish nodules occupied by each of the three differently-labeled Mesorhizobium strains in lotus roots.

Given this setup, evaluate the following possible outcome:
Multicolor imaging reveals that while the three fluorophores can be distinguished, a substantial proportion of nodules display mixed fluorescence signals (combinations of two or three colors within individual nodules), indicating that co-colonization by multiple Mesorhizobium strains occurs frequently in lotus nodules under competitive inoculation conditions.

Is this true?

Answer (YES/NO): NO